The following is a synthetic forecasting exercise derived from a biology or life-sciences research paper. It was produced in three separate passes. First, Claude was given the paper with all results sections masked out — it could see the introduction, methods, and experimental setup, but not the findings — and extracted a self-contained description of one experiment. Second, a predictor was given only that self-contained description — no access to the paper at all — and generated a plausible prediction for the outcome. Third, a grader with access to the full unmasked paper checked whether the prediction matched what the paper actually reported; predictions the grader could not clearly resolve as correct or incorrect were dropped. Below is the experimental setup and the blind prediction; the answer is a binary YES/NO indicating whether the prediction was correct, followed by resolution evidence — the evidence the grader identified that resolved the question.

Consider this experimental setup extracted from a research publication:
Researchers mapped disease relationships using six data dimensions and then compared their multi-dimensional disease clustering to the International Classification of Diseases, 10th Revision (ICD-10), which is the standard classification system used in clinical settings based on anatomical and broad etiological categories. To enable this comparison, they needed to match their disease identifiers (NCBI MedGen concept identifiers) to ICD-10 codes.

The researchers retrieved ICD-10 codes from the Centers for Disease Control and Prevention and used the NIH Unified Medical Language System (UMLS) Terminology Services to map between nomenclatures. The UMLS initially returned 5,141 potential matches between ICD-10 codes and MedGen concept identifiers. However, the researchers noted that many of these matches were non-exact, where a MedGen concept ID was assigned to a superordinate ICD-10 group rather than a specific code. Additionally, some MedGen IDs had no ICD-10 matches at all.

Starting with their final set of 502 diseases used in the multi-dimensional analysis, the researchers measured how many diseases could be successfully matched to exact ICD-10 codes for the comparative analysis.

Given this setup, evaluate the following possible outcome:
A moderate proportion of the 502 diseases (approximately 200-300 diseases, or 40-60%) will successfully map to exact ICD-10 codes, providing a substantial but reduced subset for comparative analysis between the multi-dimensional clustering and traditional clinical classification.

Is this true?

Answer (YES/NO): NO